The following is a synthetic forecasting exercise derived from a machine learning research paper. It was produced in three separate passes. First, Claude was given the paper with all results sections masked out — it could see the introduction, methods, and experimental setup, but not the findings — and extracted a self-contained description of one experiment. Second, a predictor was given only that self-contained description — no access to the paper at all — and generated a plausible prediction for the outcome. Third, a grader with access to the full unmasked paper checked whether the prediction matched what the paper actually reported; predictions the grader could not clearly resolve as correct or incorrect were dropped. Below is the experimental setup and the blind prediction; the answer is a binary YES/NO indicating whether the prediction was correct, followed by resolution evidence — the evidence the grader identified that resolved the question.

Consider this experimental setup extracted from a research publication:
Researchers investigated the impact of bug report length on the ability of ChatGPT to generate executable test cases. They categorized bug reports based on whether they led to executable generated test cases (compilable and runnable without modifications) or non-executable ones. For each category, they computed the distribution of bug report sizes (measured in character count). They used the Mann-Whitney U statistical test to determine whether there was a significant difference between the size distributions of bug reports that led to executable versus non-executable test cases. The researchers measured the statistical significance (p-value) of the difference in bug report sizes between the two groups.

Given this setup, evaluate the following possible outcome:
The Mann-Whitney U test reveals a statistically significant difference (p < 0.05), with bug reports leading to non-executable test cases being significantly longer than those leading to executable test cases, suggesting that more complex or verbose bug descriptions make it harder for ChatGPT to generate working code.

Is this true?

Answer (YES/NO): NO